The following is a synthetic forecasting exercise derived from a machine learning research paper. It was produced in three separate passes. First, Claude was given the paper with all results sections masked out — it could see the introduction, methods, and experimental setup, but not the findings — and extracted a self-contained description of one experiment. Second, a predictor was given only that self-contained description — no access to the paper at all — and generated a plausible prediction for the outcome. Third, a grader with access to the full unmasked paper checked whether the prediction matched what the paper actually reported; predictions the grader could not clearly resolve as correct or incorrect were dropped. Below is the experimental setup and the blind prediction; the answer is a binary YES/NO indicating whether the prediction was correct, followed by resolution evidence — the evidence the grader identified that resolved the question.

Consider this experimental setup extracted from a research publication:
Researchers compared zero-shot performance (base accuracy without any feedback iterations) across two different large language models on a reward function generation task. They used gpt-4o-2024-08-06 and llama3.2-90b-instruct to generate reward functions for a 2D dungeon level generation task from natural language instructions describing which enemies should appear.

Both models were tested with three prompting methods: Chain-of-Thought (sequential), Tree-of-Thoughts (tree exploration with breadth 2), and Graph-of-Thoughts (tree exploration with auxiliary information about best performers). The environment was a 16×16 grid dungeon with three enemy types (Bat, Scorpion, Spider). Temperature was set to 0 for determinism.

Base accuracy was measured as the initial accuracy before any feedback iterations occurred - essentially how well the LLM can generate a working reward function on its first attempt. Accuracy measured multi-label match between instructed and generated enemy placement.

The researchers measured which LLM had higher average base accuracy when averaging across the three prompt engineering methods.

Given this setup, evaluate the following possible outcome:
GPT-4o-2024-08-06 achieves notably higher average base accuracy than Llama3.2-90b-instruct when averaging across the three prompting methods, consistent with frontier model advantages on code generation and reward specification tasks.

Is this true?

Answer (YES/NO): NO